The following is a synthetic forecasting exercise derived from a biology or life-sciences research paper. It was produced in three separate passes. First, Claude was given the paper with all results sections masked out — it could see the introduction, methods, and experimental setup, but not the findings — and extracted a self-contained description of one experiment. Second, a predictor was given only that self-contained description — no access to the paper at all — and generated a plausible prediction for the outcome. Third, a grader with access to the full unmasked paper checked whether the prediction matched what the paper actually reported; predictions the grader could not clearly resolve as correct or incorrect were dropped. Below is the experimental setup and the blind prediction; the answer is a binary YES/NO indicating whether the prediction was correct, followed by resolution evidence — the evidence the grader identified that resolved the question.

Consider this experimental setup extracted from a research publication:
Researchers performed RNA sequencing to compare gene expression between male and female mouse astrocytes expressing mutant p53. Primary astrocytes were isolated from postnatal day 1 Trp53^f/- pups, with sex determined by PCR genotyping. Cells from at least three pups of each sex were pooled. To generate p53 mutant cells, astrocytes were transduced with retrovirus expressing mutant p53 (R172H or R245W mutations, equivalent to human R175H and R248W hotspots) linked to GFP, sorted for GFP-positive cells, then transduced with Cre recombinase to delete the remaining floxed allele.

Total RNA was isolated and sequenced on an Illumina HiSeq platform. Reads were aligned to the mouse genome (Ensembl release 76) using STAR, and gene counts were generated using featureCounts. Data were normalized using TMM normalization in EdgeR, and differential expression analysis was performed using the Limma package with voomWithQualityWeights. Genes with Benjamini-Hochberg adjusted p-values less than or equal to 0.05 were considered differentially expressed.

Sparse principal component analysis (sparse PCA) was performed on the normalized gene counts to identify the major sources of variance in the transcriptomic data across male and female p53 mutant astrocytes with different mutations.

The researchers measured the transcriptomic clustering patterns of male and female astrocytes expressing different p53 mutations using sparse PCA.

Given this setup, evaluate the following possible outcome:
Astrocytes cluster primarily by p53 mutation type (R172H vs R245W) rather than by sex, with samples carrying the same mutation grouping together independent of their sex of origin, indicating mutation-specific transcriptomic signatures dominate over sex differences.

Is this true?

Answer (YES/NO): NO